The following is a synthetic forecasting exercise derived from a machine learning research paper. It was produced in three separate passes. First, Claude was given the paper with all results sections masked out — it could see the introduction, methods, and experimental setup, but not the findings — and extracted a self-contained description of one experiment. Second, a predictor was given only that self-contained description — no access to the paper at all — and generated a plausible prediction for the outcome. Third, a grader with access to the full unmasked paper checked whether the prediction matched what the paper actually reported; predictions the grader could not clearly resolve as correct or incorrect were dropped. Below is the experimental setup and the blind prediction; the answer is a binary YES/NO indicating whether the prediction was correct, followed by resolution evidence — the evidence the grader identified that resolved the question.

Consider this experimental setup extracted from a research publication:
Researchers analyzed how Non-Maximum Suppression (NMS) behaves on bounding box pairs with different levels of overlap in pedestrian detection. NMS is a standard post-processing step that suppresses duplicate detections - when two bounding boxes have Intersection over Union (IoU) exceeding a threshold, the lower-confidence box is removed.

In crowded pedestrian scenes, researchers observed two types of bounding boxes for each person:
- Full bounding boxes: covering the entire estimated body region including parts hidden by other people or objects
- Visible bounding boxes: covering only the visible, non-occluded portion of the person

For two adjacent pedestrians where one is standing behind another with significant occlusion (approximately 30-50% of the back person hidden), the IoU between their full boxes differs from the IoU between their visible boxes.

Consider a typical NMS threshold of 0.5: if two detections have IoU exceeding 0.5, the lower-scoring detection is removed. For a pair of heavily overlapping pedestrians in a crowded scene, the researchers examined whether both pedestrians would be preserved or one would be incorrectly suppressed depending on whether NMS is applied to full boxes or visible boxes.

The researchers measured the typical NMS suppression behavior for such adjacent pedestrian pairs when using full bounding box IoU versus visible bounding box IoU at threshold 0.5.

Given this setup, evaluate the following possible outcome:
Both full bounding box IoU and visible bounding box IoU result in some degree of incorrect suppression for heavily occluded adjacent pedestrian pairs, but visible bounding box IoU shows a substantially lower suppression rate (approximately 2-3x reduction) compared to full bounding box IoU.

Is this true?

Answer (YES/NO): NO